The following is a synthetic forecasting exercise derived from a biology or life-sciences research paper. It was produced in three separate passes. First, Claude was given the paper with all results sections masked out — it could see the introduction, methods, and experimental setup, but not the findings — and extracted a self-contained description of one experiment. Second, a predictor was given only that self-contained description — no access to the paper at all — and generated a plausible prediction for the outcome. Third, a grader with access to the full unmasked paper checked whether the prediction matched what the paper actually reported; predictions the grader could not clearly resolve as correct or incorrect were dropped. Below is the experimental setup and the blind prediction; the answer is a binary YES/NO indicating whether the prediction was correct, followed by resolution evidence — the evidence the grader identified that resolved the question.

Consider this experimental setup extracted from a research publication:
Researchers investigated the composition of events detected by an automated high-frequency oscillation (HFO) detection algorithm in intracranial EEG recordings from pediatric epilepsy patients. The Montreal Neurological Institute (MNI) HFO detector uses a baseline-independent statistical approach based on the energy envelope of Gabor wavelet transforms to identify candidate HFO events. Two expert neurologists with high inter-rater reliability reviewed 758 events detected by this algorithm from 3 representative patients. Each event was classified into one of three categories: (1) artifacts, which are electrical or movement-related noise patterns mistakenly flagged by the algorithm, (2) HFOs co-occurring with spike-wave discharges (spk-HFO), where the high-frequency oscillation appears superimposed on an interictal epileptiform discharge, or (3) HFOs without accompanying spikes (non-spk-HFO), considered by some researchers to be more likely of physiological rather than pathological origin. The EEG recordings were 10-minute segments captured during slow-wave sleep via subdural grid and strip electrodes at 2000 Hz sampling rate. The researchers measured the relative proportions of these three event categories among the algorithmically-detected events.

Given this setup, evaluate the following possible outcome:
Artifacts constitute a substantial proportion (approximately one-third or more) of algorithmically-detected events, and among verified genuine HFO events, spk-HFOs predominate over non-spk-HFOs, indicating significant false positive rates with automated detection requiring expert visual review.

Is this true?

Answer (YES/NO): YES